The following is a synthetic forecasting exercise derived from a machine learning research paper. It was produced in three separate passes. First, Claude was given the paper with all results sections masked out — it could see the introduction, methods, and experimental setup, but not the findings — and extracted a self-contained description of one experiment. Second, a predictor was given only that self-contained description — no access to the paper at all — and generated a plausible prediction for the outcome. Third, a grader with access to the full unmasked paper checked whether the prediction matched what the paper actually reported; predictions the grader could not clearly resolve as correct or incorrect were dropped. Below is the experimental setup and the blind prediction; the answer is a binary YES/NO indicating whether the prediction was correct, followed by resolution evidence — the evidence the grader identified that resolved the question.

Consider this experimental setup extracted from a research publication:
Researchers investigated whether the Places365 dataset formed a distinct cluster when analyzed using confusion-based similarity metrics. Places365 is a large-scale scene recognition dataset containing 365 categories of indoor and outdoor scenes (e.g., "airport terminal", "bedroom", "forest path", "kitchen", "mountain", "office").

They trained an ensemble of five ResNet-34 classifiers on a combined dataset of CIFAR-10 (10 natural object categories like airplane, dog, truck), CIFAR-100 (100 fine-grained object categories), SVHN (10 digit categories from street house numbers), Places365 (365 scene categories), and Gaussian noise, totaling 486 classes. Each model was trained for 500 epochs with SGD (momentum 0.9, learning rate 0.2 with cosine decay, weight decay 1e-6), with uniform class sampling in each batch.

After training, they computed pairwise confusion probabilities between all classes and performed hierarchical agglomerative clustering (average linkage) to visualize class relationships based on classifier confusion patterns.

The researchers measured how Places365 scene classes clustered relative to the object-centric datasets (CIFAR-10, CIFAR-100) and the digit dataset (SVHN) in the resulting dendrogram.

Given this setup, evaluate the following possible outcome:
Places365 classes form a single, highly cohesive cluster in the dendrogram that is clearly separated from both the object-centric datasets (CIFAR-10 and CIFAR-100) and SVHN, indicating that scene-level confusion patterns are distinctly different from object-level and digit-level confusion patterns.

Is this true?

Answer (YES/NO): YES